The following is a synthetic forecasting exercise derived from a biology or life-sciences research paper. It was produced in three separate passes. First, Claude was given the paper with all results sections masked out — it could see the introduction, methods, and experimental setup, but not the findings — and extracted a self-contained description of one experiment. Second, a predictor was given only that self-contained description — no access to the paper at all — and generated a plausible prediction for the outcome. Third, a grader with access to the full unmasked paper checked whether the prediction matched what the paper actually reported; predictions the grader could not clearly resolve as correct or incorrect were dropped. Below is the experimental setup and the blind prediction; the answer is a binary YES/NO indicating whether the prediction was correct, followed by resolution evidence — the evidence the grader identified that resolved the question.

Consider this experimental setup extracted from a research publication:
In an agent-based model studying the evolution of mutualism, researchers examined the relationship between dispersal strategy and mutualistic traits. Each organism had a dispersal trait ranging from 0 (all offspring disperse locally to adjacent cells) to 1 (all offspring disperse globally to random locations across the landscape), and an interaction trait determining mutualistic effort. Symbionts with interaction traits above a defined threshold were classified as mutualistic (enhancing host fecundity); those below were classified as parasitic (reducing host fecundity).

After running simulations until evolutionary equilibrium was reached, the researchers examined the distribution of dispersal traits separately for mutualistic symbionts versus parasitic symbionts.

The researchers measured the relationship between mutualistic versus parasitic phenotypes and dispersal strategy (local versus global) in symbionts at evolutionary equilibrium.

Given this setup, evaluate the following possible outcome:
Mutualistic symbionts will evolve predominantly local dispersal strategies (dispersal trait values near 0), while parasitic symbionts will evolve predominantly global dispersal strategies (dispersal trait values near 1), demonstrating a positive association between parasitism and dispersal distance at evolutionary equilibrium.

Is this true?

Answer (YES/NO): YES